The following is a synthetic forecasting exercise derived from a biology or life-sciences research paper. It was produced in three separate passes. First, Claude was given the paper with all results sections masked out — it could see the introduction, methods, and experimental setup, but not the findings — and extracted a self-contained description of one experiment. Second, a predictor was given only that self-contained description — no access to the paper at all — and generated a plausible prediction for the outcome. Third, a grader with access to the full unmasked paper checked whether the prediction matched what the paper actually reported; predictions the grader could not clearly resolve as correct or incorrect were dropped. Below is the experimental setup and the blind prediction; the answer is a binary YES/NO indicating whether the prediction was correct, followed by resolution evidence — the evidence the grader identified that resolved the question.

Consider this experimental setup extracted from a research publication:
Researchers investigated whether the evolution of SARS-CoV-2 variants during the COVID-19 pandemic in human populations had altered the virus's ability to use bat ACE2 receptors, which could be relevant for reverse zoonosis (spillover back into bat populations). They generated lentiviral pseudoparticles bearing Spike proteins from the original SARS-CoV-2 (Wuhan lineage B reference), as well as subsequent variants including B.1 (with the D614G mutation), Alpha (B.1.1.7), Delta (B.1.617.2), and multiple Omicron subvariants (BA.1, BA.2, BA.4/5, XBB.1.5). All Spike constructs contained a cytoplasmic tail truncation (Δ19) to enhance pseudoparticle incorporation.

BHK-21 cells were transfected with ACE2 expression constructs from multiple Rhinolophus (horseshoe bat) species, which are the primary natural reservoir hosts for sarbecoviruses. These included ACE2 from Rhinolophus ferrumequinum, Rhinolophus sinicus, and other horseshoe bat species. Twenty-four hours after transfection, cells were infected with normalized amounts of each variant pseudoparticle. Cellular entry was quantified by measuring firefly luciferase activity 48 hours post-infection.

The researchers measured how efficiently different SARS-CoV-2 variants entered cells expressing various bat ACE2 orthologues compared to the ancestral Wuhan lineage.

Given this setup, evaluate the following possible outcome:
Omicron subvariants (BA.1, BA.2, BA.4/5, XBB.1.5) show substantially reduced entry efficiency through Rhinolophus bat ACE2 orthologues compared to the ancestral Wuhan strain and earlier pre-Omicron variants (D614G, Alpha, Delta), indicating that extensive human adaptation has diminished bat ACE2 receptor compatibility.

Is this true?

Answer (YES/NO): NO